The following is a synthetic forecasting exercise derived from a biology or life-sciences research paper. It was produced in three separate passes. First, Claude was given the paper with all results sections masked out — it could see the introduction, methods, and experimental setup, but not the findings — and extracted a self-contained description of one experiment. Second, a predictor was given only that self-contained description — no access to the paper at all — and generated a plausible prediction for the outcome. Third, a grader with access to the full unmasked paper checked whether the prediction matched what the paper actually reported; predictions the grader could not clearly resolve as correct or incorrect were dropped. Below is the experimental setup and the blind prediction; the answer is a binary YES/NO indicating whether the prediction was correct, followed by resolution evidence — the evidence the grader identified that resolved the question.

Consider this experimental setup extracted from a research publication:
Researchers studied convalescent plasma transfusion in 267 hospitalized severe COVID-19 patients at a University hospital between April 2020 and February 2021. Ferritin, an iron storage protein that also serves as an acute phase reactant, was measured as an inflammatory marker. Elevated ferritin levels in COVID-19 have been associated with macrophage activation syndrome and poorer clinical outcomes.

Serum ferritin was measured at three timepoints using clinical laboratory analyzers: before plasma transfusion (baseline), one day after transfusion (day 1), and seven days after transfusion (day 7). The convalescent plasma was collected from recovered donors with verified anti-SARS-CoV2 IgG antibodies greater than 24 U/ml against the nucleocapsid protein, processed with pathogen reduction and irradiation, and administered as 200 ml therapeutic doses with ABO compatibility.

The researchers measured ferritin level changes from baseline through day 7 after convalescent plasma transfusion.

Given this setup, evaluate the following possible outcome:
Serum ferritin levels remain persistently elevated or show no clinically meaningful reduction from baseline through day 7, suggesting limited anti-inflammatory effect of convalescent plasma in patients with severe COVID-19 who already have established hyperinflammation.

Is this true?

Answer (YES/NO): NO